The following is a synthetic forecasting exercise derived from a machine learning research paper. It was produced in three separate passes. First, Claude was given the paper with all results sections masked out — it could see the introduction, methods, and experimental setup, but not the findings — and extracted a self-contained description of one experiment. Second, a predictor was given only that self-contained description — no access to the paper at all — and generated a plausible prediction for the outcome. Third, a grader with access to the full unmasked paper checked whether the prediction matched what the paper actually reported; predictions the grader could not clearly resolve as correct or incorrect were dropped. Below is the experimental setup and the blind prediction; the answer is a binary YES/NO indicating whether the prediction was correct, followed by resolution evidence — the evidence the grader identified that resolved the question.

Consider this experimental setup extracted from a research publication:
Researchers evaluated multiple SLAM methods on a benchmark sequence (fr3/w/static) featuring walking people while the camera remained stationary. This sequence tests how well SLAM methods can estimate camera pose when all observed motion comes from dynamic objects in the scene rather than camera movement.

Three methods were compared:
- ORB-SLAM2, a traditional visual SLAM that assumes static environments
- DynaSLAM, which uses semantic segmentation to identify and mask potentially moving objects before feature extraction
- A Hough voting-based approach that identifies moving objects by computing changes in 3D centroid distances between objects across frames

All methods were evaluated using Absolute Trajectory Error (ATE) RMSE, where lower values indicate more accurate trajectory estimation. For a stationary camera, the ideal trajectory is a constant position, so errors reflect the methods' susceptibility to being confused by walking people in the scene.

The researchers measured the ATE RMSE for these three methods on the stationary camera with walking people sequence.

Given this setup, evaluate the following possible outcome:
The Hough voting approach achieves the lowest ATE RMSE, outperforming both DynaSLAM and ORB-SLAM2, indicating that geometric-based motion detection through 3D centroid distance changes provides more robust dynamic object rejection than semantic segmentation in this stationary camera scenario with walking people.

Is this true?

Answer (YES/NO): YES